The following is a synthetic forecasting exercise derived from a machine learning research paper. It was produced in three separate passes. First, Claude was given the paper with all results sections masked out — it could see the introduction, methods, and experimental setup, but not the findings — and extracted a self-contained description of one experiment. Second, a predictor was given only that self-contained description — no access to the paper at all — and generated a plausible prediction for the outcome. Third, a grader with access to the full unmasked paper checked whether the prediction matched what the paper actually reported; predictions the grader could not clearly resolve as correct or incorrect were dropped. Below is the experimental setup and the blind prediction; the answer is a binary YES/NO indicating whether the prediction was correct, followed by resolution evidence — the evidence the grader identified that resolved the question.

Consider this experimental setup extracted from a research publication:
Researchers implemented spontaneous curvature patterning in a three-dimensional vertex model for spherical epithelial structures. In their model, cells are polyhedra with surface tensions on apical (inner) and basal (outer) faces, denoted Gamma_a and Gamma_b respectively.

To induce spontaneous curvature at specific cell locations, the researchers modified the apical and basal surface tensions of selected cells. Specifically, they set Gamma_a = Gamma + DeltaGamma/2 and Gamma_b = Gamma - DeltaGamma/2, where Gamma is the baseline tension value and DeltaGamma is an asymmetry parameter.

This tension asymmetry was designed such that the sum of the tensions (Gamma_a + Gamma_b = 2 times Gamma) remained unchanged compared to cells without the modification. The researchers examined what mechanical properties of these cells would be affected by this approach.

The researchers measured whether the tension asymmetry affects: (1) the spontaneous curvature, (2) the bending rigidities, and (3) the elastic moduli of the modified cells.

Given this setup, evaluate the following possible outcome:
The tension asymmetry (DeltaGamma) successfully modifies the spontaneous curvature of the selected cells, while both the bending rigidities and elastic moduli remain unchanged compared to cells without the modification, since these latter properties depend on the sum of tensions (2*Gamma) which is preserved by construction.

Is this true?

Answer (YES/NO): YES